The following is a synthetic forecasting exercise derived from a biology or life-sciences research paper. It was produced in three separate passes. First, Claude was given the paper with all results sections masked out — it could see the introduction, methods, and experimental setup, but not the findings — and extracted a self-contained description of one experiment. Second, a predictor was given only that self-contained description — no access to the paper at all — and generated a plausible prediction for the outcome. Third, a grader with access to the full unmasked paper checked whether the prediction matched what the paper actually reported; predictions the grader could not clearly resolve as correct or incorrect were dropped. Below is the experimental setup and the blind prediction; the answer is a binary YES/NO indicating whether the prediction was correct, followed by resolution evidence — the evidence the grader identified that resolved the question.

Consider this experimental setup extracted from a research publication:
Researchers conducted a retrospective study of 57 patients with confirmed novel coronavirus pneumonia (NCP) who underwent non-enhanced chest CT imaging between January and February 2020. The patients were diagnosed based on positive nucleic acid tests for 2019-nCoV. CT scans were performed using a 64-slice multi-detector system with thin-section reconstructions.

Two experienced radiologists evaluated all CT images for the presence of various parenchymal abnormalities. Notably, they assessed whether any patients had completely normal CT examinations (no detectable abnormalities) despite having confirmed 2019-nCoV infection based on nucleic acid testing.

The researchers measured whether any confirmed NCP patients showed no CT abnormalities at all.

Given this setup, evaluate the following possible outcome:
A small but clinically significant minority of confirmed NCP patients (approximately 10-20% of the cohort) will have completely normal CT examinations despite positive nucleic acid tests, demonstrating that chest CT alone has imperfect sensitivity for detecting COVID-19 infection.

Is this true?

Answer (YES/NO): NO